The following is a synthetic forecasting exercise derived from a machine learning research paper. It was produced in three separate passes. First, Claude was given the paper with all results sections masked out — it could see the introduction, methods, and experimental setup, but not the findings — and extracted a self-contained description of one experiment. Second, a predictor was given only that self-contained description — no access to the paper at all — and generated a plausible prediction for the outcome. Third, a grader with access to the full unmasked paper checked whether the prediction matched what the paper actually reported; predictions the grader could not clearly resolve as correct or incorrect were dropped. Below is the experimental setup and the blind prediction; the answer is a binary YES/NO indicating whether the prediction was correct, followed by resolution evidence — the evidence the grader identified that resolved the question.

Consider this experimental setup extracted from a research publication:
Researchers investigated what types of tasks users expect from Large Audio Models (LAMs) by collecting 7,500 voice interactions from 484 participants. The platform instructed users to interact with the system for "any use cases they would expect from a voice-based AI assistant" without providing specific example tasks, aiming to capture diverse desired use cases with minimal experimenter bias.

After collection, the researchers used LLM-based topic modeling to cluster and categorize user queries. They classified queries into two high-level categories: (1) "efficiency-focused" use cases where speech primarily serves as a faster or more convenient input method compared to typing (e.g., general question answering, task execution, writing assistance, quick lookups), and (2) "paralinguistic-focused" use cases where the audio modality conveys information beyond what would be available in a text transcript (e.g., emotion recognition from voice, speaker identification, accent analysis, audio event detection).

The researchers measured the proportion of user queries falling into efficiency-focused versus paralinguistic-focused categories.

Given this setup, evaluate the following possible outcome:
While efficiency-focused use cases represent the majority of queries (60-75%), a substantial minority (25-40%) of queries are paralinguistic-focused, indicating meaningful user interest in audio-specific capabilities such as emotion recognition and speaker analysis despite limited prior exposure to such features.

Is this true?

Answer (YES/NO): NO